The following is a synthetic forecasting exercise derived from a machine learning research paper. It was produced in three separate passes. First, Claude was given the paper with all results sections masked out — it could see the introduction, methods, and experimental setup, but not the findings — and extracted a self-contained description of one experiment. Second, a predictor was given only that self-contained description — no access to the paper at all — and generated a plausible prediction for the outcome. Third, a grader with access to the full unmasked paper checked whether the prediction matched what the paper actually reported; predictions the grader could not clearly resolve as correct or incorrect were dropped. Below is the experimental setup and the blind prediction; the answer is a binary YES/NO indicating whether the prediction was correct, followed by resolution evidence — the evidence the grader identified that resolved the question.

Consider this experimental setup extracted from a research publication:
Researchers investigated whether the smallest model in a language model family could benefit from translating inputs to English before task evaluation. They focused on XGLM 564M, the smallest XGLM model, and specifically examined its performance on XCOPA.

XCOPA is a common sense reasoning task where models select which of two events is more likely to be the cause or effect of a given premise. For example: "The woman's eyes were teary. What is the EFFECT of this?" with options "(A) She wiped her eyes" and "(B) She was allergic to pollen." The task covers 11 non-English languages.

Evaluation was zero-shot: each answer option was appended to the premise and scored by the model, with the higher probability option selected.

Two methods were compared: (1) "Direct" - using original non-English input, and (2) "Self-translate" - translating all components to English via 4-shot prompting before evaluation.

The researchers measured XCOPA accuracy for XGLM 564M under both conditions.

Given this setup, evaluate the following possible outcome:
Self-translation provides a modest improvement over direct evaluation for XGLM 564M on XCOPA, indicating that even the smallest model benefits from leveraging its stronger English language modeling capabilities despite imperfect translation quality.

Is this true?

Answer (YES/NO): NO